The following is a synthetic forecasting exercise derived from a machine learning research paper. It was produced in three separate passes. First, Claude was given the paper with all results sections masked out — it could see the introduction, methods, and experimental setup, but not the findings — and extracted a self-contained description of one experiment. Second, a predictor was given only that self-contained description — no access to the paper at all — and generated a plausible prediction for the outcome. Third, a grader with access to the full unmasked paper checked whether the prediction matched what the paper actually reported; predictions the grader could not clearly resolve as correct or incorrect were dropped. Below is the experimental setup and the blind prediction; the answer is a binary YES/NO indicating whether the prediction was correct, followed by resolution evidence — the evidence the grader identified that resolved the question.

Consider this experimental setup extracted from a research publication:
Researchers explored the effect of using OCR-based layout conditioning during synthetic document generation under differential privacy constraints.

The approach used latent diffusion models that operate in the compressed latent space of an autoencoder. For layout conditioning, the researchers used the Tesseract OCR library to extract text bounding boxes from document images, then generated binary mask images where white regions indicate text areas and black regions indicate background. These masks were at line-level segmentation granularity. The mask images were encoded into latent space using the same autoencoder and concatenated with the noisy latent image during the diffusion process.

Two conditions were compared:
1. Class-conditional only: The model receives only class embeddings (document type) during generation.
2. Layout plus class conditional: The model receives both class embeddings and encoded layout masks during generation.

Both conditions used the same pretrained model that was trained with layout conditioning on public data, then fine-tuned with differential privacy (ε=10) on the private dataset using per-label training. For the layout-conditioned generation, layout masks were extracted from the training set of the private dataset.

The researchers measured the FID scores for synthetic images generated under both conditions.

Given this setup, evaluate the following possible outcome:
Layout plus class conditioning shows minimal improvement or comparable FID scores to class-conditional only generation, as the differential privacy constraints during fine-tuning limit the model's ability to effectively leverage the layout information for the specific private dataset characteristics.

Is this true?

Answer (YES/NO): NO